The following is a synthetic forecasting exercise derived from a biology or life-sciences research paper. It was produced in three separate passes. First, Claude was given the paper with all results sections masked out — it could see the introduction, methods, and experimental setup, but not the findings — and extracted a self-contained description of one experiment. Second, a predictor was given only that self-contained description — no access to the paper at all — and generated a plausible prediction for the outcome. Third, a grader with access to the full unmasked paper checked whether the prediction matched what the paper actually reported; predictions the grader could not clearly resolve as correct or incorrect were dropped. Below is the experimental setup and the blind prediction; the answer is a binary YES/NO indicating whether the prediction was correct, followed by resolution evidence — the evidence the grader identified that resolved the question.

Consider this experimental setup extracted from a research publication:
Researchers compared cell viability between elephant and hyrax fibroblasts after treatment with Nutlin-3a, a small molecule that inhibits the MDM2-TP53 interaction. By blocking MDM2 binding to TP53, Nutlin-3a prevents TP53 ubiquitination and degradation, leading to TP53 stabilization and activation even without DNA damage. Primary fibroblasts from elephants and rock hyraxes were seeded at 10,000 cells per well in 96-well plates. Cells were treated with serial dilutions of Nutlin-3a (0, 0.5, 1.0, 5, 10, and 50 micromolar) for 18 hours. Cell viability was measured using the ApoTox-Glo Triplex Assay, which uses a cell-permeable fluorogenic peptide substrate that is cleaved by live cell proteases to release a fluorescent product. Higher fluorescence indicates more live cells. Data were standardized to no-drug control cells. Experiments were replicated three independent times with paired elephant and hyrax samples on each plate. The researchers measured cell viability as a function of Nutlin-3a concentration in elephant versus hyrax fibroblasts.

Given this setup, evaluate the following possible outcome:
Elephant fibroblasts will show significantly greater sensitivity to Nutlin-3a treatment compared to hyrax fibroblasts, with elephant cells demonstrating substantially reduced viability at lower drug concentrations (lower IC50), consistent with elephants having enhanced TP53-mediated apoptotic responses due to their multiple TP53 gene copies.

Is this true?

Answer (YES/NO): NO